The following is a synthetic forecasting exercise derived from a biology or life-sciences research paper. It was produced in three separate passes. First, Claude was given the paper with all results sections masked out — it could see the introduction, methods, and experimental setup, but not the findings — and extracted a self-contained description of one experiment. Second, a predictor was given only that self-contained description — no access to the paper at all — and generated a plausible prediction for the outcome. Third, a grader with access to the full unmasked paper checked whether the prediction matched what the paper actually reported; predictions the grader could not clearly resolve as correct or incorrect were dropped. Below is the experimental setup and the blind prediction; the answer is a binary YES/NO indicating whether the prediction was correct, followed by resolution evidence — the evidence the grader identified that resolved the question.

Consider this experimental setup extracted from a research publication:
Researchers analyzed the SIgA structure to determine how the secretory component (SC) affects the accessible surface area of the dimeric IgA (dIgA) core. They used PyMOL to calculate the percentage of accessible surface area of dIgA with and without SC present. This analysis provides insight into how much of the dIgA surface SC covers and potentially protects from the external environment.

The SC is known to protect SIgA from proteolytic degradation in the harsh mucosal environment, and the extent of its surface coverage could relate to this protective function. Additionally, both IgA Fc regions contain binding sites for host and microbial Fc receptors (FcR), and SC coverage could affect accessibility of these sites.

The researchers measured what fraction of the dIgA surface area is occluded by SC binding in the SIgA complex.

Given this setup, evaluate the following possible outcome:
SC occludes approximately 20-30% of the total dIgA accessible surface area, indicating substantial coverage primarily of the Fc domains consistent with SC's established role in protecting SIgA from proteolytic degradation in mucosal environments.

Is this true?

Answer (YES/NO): NO